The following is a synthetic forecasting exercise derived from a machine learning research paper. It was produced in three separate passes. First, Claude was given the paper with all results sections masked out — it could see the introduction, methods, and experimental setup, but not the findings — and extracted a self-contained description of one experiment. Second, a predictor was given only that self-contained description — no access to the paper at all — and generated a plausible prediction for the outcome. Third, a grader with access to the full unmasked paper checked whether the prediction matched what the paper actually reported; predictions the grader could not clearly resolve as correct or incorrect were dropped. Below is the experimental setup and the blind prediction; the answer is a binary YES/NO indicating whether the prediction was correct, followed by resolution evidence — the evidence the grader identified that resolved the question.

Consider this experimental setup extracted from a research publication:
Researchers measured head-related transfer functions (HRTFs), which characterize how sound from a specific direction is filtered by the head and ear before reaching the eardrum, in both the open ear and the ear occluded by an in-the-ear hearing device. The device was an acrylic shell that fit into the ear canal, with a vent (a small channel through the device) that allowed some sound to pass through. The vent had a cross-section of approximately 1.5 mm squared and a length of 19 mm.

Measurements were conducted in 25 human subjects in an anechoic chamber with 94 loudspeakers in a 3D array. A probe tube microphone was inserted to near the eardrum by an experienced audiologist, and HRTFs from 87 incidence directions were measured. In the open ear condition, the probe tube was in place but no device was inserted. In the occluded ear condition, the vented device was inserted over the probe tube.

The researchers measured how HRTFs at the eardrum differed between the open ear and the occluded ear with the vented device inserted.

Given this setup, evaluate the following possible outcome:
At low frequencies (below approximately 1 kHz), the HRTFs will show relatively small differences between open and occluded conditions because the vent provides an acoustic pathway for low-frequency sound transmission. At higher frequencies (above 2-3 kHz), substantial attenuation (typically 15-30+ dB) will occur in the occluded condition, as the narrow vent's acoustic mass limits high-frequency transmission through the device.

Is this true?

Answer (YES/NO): NO